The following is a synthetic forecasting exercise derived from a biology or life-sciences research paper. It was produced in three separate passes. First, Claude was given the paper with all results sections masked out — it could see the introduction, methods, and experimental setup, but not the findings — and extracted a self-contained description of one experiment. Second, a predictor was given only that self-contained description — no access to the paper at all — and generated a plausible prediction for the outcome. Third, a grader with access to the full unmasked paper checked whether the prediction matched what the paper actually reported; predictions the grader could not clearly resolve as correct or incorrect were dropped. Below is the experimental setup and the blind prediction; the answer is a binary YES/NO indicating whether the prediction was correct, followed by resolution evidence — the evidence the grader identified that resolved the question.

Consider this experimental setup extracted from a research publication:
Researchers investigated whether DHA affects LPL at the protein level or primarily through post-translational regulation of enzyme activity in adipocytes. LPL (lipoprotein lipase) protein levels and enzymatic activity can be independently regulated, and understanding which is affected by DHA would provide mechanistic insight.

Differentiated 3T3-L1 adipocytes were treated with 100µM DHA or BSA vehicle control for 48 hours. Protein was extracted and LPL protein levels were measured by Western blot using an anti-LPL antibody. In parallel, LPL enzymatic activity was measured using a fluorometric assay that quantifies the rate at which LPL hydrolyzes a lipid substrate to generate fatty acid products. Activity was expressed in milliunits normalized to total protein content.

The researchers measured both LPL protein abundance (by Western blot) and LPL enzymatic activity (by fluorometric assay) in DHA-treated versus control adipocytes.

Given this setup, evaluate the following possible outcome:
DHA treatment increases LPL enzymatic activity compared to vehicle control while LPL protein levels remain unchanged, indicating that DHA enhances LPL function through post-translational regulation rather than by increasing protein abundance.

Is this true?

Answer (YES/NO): NO